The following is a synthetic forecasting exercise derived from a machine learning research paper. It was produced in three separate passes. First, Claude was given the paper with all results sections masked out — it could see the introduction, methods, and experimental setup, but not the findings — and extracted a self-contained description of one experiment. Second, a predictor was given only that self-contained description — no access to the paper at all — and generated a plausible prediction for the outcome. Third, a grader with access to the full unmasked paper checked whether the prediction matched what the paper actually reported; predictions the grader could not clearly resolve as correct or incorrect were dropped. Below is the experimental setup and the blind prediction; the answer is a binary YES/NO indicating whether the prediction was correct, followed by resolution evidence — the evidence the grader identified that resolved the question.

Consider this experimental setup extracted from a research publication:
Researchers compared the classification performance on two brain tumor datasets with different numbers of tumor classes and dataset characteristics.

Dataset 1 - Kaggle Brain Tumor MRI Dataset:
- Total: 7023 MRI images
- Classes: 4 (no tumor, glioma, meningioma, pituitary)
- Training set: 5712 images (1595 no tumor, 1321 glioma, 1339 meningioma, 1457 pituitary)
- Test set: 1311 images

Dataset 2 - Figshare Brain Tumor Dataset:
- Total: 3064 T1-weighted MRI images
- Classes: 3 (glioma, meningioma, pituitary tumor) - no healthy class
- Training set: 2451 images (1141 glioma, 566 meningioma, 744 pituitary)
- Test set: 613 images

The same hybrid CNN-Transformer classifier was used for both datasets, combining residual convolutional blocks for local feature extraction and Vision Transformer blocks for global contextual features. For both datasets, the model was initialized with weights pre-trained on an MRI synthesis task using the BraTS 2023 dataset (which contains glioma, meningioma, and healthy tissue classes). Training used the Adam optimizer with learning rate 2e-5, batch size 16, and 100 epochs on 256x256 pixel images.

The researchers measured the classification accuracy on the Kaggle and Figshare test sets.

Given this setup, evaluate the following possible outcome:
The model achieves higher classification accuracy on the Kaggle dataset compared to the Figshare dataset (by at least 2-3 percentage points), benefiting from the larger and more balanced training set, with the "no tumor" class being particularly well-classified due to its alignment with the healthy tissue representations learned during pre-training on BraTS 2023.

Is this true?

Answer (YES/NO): NO